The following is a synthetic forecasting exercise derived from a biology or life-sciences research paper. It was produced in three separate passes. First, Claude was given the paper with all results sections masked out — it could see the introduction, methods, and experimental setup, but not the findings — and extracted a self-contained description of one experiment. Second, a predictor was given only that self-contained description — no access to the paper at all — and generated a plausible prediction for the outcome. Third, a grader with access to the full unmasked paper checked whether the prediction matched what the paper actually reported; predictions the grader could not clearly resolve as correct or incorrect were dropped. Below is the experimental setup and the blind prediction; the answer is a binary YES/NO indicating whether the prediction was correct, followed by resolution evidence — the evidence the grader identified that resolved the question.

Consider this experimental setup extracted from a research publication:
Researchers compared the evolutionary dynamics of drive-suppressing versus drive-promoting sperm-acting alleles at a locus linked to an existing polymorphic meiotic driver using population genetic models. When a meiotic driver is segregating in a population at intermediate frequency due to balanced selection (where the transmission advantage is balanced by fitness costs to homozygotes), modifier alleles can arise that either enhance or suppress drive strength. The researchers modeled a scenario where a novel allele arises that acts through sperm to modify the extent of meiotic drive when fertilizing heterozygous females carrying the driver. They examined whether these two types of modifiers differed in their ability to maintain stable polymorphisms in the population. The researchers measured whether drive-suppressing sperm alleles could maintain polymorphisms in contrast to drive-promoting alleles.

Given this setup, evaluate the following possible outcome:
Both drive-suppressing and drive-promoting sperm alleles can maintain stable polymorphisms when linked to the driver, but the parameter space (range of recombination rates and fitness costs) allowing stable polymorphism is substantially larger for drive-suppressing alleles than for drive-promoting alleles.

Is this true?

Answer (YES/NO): NO